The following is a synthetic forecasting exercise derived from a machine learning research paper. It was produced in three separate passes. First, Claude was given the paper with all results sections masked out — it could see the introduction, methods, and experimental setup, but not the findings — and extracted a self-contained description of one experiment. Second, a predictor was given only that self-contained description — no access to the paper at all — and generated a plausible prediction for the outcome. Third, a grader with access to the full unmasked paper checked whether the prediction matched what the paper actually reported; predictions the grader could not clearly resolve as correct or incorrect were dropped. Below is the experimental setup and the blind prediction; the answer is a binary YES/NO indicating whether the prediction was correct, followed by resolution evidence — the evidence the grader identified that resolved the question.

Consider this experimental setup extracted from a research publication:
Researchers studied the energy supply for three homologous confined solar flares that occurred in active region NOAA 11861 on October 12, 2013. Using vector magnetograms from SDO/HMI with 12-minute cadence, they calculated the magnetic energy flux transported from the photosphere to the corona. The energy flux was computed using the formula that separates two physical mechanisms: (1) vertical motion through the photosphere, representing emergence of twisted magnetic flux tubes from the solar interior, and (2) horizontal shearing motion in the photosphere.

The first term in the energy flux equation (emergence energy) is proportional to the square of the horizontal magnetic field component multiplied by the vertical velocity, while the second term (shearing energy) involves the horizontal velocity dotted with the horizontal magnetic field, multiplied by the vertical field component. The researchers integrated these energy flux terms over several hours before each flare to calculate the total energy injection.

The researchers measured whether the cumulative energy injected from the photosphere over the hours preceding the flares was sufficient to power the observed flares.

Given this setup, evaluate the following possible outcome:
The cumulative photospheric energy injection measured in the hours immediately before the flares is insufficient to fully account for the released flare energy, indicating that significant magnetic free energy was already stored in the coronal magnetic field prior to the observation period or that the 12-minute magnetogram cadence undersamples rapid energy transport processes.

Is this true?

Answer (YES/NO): NO